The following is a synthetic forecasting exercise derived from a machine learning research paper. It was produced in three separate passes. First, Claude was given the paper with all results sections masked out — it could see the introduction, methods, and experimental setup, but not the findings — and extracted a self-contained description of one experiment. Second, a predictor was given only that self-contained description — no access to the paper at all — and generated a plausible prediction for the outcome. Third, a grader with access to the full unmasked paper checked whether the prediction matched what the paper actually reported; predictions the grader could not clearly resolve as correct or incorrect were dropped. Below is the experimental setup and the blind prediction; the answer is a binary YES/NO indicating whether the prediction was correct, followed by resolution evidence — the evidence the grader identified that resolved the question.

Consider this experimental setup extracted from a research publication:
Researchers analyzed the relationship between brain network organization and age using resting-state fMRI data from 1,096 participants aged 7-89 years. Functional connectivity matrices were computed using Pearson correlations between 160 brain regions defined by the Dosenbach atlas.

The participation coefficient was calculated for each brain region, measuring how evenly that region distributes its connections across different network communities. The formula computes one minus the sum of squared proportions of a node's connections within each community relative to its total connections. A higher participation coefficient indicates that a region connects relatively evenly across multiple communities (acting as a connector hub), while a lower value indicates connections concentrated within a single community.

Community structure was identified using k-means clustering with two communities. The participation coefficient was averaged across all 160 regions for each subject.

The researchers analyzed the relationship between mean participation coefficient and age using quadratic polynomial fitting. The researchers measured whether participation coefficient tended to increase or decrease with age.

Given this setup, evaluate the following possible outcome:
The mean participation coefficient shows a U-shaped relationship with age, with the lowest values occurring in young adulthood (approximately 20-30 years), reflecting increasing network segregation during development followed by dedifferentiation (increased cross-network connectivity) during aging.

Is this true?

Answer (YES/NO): NO